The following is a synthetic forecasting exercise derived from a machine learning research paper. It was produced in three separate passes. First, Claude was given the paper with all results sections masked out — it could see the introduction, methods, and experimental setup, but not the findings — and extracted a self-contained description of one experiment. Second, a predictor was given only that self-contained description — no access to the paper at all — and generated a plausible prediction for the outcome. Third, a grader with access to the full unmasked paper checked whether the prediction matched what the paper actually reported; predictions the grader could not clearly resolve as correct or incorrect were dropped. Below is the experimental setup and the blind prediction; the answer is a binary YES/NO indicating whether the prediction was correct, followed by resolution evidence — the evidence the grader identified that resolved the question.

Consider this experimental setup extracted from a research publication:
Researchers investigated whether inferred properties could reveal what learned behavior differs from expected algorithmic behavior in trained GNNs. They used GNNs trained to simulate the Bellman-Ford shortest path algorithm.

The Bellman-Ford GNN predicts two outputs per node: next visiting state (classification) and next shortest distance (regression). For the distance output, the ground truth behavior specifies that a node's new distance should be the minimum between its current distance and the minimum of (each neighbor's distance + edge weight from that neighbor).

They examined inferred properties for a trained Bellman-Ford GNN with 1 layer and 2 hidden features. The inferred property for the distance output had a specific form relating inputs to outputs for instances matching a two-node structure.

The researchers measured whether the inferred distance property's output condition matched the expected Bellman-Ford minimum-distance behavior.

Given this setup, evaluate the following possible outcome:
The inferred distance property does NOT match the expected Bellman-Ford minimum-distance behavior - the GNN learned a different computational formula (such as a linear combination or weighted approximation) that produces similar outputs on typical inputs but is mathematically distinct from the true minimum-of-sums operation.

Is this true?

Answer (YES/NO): YES